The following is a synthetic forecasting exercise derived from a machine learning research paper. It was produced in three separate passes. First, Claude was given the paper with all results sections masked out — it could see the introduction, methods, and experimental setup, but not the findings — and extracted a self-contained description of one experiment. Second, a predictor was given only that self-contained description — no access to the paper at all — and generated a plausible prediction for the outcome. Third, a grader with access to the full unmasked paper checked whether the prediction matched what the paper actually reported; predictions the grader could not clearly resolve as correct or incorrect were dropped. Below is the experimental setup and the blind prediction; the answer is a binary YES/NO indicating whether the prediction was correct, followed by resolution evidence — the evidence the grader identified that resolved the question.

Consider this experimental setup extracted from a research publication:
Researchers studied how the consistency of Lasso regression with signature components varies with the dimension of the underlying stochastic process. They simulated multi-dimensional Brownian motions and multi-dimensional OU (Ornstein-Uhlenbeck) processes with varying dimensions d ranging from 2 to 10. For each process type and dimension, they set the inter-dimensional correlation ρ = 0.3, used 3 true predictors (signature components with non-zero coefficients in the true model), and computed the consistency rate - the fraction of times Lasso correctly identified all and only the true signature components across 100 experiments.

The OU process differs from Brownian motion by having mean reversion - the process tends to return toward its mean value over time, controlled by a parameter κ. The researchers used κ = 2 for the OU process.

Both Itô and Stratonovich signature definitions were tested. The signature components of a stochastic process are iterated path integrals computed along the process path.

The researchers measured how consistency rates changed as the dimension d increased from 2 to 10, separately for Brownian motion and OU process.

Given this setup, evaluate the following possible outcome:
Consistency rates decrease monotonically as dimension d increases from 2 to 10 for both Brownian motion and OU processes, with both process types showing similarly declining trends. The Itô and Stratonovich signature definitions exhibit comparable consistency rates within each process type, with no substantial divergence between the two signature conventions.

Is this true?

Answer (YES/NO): NO